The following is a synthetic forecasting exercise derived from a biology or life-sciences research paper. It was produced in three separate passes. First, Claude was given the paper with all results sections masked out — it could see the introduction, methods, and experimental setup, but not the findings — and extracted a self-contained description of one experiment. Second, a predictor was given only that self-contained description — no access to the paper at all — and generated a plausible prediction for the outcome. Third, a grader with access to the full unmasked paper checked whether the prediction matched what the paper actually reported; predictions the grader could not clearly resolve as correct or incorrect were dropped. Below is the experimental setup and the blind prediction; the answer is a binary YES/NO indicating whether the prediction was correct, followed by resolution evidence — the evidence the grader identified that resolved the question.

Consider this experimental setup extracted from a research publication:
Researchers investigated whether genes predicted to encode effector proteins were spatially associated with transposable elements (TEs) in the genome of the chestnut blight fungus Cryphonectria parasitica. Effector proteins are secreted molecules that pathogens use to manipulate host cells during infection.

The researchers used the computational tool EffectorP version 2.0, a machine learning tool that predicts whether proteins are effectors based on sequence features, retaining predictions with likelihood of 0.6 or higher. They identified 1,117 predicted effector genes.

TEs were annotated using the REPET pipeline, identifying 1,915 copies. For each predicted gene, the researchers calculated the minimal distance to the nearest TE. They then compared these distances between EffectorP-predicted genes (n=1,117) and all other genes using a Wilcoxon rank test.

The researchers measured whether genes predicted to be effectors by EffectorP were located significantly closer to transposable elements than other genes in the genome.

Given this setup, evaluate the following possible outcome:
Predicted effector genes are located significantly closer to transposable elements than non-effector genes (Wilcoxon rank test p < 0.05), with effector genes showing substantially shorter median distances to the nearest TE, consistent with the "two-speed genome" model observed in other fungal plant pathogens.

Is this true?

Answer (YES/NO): NO